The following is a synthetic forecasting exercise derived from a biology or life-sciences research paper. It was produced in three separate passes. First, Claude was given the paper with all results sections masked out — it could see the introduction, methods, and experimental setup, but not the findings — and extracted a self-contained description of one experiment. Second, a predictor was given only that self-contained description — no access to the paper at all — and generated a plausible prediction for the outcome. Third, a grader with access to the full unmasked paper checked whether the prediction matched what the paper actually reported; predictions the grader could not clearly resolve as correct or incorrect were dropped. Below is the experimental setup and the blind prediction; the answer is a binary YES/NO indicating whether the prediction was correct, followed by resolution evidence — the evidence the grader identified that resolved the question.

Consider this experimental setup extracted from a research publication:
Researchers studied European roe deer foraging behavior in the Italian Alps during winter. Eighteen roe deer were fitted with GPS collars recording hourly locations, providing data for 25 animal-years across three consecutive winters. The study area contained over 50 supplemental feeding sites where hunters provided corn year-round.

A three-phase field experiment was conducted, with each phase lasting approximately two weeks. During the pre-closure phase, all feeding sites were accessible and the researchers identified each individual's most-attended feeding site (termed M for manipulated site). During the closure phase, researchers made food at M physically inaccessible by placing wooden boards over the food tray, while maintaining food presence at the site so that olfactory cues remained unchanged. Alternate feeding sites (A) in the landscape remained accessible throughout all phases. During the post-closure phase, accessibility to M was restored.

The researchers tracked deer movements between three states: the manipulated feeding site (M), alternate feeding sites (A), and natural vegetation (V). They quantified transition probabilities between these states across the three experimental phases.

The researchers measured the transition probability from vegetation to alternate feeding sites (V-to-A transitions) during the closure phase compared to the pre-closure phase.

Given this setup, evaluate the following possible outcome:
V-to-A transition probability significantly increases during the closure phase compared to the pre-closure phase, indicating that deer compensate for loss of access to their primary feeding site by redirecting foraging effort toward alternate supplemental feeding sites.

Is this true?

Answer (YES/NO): YES